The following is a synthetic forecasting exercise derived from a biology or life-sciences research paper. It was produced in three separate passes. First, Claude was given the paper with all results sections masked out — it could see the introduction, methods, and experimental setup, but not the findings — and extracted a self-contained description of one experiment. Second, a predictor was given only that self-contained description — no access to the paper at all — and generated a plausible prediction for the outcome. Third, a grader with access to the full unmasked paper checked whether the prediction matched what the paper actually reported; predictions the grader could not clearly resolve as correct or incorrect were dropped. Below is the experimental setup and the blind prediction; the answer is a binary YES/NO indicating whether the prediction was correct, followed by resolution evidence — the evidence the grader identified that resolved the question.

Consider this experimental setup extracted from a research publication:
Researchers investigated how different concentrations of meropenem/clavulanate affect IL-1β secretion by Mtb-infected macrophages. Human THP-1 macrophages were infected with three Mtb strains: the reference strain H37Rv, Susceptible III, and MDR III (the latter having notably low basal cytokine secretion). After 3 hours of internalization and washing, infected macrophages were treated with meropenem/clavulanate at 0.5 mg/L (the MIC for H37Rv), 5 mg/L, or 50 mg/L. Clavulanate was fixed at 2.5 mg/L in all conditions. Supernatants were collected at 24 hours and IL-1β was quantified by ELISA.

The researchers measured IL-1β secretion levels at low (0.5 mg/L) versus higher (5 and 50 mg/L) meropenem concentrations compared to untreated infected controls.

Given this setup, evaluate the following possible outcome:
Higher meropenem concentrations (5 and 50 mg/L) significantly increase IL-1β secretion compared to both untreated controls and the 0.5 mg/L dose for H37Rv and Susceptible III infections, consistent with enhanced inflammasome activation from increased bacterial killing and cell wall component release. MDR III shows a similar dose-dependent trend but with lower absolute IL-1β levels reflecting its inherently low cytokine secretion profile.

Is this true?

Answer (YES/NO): YES